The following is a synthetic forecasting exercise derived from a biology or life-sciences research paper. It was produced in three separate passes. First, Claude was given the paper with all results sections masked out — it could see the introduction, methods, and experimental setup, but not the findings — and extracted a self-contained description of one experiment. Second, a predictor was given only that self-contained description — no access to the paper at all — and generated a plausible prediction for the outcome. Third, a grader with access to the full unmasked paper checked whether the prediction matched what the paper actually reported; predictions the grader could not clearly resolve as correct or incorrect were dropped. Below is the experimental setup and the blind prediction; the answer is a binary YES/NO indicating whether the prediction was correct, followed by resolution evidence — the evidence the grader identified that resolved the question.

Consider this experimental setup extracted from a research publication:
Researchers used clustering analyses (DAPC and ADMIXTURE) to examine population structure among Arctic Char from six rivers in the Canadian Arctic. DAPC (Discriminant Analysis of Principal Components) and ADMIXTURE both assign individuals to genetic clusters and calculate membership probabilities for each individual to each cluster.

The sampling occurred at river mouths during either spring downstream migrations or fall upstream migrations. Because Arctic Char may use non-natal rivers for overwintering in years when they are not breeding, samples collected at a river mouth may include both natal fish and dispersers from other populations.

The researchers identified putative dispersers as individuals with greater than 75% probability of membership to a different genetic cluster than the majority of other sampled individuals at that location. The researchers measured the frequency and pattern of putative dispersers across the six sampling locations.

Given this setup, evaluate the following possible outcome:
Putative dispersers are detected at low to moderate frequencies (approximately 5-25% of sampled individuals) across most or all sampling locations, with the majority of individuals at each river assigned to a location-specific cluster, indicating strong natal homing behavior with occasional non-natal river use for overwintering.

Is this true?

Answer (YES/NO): NO